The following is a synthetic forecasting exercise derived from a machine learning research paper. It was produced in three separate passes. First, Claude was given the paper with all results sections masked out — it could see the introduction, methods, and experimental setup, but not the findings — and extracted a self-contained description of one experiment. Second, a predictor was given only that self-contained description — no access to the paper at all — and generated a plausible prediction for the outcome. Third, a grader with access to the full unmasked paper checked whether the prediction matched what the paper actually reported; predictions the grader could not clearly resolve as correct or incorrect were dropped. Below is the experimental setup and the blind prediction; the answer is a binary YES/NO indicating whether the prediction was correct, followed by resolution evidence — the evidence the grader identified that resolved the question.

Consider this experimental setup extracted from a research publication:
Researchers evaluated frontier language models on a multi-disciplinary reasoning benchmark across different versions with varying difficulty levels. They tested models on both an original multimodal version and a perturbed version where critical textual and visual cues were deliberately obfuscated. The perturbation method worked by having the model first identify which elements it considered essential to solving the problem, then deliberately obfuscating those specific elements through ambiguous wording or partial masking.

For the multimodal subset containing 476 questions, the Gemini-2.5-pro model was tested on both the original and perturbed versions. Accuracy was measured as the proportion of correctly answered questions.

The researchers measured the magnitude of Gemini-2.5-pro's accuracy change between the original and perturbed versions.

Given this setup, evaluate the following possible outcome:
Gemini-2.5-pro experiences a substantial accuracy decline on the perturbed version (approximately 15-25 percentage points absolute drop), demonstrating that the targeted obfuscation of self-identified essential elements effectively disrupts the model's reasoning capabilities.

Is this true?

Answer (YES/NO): NO